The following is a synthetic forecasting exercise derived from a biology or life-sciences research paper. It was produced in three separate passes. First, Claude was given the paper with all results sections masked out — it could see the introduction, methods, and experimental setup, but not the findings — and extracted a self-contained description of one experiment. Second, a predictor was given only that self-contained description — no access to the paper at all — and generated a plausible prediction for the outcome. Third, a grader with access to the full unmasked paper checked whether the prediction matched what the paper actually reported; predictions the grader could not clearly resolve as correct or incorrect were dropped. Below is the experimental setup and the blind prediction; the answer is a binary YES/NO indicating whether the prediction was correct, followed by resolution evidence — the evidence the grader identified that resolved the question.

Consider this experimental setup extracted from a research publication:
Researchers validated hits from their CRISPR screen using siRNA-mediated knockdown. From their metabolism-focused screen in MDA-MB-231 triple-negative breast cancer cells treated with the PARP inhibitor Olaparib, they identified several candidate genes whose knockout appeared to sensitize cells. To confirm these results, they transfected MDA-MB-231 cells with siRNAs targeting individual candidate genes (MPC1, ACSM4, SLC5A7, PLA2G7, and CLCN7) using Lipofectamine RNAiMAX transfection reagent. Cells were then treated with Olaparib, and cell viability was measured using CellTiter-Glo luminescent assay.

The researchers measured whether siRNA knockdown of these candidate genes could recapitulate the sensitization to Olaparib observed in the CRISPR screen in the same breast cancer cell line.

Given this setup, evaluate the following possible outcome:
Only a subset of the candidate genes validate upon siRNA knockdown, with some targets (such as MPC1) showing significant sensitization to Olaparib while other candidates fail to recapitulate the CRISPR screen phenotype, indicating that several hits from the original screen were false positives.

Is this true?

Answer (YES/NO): YES